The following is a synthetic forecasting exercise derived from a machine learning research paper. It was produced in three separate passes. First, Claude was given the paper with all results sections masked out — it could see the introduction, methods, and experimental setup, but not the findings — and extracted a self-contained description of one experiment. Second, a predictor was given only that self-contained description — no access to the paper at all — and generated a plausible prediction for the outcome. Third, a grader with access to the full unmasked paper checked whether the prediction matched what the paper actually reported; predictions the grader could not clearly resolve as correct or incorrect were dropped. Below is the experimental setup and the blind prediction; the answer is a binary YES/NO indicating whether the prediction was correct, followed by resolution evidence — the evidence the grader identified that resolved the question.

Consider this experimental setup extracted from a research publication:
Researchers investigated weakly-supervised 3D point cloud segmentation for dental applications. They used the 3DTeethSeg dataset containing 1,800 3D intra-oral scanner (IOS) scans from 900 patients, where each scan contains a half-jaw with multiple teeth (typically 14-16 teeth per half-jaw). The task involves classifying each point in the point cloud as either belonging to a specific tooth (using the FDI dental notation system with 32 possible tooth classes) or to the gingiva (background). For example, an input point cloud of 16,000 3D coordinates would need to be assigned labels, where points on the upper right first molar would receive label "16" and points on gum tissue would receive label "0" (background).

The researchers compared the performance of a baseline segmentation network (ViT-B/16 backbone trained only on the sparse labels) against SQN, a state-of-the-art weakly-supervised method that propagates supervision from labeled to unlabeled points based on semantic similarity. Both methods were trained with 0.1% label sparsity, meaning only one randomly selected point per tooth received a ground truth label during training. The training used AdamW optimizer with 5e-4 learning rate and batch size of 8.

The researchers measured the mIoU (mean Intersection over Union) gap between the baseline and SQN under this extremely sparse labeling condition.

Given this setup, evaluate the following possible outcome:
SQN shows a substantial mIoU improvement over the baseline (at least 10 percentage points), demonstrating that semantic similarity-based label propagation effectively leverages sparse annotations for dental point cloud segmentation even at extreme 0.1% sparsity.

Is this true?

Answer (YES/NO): NO